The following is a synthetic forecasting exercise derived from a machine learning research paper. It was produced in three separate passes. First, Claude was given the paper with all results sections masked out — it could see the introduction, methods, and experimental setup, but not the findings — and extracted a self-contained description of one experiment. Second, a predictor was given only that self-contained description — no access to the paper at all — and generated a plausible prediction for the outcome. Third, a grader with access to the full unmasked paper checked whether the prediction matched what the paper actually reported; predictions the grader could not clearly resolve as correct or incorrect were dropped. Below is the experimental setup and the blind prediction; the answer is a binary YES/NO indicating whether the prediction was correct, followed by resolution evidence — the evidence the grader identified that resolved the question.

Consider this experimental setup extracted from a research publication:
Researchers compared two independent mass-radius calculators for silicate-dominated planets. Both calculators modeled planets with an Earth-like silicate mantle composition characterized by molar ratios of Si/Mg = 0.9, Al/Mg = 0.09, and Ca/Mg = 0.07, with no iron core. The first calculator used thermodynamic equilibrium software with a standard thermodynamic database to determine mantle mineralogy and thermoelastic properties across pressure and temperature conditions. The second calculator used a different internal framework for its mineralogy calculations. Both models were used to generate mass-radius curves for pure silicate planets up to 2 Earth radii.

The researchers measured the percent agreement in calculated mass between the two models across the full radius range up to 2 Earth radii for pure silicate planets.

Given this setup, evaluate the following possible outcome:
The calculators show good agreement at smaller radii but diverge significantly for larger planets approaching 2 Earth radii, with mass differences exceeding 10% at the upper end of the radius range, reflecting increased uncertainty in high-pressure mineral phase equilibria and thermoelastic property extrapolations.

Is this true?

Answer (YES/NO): NO